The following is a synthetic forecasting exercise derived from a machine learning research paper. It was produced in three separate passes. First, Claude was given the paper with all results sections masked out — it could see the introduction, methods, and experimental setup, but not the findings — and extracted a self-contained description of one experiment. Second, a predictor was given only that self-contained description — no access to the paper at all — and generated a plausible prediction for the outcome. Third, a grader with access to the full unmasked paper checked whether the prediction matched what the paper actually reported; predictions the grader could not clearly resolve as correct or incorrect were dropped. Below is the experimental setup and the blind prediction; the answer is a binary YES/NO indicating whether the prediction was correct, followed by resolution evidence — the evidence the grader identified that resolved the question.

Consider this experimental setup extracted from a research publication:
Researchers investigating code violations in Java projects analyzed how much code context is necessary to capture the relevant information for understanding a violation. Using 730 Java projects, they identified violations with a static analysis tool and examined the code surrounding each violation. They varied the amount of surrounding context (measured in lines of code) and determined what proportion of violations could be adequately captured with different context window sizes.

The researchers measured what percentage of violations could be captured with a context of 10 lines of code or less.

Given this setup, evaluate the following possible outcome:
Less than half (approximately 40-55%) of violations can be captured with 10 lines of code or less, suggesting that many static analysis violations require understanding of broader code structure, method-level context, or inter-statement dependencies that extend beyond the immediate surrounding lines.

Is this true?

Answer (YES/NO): NO